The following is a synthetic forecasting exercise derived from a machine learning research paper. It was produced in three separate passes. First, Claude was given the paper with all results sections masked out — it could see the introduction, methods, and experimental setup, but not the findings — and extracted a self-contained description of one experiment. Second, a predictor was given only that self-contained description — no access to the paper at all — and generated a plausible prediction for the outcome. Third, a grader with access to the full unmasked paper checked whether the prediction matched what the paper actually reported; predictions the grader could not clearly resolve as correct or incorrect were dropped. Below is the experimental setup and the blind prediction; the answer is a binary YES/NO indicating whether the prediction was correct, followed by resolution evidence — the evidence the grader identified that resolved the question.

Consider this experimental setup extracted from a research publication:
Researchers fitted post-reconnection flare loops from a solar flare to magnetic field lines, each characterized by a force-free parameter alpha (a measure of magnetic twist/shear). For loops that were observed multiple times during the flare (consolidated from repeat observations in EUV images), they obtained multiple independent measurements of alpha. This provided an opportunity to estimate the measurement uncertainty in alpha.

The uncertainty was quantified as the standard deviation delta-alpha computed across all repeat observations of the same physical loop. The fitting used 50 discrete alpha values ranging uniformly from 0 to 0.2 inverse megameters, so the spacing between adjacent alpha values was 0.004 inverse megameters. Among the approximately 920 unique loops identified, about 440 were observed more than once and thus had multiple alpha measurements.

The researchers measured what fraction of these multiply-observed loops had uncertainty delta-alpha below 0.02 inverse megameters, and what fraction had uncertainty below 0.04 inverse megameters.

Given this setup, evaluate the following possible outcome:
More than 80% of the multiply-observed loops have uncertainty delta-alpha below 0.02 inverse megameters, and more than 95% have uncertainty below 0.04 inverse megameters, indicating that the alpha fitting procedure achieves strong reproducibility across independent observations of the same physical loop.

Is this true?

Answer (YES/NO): NO